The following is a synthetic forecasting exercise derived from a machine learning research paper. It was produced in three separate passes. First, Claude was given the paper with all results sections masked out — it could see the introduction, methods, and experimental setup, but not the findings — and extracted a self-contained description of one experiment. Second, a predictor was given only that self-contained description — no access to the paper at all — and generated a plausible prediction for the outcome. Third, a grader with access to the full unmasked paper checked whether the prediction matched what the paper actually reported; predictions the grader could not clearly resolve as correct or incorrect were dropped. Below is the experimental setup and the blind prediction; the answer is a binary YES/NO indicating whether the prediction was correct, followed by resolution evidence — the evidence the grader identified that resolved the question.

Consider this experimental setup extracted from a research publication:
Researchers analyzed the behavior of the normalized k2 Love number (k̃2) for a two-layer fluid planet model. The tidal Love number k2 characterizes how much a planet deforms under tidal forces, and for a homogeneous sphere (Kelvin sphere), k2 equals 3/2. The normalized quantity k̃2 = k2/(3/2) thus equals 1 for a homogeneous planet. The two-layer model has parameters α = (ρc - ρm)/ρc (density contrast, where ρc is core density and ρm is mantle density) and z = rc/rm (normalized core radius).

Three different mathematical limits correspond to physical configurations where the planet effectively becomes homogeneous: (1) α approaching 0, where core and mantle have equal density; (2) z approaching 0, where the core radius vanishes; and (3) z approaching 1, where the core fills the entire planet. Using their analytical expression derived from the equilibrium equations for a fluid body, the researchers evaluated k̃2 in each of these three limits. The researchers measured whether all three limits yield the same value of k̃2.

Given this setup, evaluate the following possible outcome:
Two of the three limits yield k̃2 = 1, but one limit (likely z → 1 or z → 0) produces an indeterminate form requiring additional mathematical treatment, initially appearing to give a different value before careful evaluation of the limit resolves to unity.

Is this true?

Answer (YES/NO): NO